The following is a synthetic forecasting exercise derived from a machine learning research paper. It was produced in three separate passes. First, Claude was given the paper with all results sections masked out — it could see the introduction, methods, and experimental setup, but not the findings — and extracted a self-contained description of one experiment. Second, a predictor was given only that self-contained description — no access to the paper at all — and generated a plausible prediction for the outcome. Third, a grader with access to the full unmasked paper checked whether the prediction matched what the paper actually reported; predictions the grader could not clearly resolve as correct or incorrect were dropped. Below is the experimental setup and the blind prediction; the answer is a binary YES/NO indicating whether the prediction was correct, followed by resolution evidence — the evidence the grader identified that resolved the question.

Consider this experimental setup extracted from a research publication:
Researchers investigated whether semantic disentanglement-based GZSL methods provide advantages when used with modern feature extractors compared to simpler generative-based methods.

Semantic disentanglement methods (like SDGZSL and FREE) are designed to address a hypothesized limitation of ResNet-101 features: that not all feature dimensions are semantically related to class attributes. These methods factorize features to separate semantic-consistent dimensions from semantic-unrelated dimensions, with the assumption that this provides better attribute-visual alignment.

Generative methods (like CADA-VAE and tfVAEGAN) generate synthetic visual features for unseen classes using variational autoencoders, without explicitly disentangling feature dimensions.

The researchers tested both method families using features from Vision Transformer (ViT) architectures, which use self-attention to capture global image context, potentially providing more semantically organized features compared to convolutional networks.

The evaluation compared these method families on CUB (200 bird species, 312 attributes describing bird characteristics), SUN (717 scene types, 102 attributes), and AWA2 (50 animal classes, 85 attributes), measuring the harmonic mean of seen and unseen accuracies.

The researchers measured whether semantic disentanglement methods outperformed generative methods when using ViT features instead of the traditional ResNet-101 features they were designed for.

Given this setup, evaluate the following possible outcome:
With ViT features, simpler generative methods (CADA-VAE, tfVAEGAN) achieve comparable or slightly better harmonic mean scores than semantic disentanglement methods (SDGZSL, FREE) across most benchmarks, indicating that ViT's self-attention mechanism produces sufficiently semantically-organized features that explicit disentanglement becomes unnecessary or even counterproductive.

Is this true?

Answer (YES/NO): NO